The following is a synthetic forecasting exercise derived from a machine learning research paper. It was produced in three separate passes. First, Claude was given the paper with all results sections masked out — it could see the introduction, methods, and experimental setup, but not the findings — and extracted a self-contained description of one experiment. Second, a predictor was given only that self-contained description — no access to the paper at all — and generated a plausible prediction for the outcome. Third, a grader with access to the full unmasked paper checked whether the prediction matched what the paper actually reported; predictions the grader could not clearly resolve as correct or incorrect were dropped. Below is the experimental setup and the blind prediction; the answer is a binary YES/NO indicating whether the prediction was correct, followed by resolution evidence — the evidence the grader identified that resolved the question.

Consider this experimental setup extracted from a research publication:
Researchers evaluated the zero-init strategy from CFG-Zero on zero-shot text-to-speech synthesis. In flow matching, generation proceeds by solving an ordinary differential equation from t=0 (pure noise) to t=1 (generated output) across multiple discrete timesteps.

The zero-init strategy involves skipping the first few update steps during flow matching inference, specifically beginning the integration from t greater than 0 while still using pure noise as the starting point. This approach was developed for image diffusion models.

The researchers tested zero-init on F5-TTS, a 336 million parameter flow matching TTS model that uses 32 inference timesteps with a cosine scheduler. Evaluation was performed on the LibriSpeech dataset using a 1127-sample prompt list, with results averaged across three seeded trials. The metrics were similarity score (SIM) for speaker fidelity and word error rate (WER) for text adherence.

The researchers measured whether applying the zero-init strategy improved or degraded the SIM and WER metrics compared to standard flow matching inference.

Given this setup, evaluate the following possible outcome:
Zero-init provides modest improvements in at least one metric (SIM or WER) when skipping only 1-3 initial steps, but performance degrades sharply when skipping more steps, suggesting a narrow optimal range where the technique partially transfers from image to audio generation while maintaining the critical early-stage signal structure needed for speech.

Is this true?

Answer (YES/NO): NO